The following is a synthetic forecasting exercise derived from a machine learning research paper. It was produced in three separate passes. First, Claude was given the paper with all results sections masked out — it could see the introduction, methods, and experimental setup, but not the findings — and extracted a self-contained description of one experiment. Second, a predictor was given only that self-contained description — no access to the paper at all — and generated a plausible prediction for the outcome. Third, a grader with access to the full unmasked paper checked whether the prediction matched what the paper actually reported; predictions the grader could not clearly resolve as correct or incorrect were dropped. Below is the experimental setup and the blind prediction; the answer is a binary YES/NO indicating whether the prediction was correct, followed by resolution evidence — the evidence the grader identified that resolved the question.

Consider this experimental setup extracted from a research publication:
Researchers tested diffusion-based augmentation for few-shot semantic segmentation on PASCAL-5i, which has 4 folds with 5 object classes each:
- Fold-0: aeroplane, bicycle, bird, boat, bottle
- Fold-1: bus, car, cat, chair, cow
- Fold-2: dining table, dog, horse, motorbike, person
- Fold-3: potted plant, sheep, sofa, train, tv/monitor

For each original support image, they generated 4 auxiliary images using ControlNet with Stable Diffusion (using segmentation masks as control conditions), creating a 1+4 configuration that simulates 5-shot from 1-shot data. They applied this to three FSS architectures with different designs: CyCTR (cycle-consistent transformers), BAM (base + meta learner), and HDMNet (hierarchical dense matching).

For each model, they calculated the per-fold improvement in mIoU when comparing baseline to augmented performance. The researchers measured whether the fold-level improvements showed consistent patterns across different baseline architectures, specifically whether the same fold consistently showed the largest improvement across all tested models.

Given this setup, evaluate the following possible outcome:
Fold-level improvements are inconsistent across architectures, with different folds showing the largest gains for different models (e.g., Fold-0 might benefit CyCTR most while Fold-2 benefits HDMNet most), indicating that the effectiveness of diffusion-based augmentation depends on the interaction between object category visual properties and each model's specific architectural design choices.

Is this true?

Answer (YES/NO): NO